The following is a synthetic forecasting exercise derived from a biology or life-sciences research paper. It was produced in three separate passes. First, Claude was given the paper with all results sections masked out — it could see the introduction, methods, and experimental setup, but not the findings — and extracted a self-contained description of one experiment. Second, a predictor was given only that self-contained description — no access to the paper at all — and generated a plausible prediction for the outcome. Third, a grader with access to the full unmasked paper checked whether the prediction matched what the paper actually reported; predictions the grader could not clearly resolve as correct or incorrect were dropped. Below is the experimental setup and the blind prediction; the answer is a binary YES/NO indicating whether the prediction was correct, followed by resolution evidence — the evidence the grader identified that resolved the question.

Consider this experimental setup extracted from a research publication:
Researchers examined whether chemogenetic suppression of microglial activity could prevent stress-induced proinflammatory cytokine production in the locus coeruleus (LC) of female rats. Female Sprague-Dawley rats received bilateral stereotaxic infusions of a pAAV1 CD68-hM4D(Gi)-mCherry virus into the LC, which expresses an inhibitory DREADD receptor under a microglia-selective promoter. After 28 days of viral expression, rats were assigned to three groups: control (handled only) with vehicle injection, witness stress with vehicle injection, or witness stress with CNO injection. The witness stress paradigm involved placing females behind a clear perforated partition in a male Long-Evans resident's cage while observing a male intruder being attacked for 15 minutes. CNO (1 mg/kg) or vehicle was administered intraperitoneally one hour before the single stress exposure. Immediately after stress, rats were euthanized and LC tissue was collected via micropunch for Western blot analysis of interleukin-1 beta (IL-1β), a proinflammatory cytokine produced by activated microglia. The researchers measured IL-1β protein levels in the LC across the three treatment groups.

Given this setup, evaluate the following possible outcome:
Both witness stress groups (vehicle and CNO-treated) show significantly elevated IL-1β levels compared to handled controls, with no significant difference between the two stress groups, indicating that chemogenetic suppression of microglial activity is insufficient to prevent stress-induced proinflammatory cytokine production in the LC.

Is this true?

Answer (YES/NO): NO